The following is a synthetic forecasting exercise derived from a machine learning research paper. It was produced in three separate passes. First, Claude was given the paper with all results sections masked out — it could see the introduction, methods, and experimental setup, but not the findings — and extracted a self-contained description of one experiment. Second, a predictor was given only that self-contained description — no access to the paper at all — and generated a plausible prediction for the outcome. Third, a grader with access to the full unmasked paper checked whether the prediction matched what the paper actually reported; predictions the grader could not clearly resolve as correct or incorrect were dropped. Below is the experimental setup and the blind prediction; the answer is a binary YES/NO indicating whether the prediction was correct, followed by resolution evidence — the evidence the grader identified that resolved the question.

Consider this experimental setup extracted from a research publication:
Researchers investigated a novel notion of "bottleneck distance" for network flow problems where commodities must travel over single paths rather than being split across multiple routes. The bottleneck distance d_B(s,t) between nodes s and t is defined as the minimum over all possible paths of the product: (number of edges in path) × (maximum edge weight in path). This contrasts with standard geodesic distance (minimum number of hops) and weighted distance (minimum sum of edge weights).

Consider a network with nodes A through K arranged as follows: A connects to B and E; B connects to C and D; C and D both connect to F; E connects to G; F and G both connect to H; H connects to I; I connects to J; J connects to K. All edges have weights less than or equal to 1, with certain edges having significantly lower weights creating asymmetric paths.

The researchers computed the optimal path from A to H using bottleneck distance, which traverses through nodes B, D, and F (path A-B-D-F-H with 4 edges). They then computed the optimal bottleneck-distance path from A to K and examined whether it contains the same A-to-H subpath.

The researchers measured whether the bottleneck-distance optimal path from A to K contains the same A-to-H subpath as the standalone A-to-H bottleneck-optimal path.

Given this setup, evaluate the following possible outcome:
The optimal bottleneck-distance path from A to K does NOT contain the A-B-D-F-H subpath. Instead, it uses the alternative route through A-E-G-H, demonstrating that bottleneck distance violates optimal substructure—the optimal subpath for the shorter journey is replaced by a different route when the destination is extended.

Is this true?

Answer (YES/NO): YES